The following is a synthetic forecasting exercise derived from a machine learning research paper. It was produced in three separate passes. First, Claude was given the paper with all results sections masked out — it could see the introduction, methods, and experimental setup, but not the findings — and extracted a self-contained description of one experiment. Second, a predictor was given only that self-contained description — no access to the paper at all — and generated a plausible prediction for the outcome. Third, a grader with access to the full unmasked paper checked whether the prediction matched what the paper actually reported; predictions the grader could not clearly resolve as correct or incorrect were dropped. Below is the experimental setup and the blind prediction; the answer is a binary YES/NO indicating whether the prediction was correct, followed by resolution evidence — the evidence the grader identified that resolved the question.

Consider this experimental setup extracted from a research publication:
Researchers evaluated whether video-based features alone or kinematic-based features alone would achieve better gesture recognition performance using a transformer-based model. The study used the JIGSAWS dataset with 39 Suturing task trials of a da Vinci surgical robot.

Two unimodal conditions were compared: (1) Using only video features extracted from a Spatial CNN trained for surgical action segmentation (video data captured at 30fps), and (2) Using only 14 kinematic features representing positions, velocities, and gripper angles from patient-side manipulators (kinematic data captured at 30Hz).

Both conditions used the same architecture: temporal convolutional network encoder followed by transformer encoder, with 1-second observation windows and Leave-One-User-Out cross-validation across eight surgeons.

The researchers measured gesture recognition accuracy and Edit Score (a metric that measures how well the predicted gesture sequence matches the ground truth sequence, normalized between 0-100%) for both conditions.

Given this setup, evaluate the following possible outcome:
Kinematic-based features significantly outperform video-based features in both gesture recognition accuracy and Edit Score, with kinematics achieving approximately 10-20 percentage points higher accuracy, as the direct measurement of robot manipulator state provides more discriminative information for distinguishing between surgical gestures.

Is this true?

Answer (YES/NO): NO